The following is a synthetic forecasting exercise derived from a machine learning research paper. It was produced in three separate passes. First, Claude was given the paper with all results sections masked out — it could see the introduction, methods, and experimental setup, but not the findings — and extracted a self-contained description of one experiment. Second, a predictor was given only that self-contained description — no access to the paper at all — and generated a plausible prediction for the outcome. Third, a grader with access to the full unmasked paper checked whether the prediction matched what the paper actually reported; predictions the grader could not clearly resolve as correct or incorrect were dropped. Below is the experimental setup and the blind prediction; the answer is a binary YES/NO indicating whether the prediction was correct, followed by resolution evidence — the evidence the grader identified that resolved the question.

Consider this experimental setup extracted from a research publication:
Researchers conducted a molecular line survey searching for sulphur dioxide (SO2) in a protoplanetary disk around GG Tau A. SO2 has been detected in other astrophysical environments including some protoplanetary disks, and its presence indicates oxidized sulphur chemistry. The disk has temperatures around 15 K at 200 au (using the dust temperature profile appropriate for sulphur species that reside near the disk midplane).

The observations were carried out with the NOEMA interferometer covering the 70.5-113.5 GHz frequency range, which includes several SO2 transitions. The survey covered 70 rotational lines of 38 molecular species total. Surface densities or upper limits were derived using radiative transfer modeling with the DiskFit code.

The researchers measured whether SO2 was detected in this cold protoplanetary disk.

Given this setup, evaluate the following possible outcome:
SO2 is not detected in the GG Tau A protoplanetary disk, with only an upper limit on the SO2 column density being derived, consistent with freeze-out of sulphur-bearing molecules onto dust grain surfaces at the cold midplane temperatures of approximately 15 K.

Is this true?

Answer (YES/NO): YES